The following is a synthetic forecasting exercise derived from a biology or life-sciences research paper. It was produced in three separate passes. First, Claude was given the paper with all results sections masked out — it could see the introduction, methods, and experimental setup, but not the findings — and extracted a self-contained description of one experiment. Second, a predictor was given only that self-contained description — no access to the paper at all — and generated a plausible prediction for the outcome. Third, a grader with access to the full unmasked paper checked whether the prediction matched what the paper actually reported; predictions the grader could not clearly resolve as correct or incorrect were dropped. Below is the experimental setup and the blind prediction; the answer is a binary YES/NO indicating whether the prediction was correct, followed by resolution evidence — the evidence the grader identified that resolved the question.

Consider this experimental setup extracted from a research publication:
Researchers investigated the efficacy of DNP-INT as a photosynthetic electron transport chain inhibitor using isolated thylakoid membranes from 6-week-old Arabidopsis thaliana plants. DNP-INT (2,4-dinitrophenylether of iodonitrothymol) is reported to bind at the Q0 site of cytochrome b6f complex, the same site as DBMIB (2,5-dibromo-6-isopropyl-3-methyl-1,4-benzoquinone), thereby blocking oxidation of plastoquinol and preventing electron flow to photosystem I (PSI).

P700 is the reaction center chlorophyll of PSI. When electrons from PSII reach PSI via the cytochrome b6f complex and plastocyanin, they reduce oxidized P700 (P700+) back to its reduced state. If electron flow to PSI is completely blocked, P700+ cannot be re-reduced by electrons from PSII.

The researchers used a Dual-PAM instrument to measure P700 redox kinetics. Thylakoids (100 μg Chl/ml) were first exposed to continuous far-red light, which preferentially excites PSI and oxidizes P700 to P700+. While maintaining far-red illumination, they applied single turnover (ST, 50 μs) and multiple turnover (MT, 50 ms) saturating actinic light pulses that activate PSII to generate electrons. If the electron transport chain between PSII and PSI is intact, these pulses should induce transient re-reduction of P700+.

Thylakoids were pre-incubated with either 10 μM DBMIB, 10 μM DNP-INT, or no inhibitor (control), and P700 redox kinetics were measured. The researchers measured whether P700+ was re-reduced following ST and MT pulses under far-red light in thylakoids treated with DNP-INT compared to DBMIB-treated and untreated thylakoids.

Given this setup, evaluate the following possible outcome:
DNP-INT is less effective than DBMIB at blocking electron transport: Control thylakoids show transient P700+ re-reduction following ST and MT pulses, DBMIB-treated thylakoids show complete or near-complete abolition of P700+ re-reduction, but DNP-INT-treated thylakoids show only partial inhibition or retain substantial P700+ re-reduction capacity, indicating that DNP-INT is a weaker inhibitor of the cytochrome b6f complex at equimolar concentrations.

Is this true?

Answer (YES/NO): YES